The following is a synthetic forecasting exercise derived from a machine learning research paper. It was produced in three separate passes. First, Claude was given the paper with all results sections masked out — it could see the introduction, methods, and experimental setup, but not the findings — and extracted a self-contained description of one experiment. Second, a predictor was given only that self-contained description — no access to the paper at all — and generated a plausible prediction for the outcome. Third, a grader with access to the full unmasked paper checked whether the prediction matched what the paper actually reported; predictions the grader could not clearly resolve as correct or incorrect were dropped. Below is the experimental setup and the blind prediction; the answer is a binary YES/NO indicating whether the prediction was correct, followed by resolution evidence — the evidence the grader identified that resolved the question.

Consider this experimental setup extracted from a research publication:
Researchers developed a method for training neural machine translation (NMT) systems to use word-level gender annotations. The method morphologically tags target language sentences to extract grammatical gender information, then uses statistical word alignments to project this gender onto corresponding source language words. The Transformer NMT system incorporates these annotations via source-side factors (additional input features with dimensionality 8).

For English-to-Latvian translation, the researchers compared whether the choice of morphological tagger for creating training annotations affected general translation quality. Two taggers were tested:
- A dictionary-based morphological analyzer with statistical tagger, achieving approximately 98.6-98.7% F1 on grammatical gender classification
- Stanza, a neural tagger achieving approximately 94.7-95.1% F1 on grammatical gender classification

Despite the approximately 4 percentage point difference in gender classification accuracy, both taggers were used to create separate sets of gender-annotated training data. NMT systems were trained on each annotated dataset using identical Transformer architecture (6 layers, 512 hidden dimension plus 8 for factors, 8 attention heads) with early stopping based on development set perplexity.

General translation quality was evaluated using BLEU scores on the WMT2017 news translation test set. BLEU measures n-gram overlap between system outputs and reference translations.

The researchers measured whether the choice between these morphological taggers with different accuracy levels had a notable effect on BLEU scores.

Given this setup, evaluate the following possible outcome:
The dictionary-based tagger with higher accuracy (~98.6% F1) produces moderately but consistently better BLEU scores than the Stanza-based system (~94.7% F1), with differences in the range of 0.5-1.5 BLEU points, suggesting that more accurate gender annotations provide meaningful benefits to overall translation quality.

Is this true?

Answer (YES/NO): NO